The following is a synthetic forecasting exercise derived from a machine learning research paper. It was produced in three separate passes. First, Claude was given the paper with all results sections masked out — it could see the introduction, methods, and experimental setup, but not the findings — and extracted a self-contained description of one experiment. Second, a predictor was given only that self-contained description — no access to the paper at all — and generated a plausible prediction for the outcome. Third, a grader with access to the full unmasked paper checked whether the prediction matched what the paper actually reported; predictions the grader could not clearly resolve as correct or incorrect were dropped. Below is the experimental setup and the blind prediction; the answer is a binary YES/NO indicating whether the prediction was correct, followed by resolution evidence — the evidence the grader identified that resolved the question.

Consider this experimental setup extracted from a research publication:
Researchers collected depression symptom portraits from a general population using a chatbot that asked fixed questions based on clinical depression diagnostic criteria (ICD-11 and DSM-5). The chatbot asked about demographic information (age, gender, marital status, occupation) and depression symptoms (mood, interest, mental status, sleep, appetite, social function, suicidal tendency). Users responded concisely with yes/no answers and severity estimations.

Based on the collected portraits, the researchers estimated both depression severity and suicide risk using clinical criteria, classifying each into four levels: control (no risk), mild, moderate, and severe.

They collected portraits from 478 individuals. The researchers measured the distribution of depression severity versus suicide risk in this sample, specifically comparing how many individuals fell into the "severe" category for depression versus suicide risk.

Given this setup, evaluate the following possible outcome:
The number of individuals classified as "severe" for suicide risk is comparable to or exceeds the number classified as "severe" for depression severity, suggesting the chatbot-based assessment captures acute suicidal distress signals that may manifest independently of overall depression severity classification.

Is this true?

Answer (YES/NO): NO